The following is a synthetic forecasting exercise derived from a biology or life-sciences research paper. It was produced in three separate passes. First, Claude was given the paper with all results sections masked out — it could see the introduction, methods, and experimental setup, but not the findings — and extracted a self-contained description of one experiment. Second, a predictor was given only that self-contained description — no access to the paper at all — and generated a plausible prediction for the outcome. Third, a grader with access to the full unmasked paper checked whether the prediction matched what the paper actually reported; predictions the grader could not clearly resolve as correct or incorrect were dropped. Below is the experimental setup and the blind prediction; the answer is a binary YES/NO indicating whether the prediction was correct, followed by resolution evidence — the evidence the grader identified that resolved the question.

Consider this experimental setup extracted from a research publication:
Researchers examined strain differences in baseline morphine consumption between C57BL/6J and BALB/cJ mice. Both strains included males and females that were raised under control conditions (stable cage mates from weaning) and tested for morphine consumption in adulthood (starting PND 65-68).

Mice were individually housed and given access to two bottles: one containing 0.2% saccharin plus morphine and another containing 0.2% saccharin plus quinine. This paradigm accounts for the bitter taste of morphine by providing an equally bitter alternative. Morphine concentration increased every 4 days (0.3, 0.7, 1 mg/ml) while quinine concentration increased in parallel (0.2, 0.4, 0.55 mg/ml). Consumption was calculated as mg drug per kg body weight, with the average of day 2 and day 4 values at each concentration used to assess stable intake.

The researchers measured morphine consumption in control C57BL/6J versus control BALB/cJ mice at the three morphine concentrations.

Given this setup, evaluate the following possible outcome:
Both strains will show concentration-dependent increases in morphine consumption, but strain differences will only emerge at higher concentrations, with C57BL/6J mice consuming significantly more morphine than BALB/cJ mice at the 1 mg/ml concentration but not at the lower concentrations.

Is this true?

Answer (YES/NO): NO